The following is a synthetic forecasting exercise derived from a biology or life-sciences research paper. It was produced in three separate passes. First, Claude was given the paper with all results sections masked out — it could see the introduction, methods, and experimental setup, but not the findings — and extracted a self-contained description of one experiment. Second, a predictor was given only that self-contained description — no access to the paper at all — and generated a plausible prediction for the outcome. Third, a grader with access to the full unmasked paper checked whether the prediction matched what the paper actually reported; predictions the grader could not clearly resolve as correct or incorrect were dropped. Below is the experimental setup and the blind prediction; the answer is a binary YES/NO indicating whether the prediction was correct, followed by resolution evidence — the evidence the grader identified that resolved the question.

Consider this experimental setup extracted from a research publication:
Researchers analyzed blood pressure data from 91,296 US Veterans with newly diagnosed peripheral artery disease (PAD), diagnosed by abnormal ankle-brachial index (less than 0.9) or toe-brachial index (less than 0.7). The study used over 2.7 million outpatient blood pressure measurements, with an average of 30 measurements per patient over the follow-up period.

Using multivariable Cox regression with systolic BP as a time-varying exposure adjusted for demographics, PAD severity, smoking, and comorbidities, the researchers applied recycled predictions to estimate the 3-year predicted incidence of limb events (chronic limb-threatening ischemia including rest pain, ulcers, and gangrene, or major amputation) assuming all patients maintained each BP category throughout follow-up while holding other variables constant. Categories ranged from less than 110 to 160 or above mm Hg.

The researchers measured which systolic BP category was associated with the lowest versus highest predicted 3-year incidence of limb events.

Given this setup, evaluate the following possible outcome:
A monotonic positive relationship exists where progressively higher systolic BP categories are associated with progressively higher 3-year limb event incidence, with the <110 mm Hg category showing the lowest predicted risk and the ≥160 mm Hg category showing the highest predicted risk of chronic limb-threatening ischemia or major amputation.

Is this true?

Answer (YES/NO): NO